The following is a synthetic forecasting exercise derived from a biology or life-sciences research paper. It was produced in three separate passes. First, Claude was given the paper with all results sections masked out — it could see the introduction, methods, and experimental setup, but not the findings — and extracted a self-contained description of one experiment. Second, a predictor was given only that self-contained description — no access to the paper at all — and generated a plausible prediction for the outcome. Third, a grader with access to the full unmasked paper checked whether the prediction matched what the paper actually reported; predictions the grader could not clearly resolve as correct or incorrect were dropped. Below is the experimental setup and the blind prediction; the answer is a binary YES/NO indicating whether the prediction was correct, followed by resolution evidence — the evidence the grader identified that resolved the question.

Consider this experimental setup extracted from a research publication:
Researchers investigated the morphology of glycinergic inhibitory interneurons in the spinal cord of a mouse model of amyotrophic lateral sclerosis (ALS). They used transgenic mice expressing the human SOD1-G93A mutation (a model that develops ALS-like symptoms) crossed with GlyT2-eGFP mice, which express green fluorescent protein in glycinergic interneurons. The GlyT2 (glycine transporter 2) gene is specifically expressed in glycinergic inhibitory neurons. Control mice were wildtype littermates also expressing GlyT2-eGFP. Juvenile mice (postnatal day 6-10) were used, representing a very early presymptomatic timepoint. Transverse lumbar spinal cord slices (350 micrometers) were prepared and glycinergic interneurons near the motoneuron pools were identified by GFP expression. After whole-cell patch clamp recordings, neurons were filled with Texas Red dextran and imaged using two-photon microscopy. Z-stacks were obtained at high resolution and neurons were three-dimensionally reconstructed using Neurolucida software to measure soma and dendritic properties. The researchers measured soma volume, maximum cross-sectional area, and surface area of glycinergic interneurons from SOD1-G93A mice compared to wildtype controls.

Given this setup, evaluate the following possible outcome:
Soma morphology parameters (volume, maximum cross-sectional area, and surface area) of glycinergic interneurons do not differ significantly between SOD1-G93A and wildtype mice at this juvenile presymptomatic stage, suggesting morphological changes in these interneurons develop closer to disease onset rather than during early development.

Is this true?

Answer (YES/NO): NO